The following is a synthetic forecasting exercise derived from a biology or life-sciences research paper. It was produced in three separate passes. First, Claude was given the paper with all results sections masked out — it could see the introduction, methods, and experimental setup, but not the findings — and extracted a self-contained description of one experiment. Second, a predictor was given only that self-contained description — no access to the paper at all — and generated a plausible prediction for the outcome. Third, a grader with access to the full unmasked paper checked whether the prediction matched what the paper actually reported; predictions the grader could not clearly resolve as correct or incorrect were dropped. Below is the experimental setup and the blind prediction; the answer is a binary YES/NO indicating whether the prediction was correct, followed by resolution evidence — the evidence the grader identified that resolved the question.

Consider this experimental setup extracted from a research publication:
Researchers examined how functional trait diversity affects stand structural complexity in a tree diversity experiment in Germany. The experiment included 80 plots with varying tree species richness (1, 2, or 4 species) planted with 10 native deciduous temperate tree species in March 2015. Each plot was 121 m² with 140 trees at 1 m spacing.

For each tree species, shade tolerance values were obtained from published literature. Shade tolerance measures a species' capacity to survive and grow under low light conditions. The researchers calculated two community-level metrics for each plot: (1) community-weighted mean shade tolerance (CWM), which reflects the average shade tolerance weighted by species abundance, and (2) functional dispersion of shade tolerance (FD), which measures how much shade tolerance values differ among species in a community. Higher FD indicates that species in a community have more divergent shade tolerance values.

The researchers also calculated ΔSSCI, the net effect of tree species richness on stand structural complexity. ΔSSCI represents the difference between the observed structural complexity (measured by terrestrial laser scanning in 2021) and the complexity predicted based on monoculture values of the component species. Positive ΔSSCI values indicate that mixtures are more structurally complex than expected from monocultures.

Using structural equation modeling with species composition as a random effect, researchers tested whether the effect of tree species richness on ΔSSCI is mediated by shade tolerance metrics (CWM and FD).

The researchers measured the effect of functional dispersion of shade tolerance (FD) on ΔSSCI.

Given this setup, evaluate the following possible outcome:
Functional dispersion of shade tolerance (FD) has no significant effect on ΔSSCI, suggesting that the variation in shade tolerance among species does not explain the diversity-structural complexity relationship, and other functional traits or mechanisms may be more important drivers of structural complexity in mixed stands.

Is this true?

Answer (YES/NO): NO